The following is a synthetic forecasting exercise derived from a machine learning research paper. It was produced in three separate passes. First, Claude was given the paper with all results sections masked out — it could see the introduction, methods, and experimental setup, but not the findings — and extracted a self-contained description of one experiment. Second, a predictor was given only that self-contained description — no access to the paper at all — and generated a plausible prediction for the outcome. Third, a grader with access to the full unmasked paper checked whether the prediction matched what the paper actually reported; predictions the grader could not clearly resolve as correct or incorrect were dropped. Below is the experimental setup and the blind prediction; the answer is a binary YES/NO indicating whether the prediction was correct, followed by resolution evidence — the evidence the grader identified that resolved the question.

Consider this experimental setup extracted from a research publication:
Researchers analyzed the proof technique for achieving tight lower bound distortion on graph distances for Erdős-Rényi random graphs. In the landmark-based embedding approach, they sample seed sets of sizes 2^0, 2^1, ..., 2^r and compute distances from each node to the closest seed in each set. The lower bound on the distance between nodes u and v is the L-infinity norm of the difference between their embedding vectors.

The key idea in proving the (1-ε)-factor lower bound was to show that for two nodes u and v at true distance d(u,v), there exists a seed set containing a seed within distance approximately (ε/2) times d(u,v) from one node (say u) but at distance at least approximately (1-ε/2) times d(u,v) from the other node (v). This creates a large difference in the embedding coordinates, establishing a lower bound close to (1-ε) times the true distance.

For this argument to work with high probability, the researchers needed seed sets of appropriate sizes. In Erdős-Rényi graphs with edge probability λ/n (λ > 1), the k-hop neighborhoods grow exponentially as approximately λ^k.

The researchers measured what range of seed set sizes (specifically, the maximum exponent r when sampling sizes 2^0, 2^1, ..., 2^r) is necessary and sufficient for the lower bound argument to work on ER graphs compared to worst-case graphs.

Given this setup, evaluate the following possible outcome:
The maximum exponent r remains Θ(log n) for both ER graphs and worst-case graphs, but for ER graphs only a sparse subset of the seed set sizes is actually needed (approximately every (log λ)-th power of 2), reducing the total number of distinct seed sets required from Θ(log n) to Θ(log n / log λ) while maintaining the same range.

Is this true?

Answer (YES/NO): NO